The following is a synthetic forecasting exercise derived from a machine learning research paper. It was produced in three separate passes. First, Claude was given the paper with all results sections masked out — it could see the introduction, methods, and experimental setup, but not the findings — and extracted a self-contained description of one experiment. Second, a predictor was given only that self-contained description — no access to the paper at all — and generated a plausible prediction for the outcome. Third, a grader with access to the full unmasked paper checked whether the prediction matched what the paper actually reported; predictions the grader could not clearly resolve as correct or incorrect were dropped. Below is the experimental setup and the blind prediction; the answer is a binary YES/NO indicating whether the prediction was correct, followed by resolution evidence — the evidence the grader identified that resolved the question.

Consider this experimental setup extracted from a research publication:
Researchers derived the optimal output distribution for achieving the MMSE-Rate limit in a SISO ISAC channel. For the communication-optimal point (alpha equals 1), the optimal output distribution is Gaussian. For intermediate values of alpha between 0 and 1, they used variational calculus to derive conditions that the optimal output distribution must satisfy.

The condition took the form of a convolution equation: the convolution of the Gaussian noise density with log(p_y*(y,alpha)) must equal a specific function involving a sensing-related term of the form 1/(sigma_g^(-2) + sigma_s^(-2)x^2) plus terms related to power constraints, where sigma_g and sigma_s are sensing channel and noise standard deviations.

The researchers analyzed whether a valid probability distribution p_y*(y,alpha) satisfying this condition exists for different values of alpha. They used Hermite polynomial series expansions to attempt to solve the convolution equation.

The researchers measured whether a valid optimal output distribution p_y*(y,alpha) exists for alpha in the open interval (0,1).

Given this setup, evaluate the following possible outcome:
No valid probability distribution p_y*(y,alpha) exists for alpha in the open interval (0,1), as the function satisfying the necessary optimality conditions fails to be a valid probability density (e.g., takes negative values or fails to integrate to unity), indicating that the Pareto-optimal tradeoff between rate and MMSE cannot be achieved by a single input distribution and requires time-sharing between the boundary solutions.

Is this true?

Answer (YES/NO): YES